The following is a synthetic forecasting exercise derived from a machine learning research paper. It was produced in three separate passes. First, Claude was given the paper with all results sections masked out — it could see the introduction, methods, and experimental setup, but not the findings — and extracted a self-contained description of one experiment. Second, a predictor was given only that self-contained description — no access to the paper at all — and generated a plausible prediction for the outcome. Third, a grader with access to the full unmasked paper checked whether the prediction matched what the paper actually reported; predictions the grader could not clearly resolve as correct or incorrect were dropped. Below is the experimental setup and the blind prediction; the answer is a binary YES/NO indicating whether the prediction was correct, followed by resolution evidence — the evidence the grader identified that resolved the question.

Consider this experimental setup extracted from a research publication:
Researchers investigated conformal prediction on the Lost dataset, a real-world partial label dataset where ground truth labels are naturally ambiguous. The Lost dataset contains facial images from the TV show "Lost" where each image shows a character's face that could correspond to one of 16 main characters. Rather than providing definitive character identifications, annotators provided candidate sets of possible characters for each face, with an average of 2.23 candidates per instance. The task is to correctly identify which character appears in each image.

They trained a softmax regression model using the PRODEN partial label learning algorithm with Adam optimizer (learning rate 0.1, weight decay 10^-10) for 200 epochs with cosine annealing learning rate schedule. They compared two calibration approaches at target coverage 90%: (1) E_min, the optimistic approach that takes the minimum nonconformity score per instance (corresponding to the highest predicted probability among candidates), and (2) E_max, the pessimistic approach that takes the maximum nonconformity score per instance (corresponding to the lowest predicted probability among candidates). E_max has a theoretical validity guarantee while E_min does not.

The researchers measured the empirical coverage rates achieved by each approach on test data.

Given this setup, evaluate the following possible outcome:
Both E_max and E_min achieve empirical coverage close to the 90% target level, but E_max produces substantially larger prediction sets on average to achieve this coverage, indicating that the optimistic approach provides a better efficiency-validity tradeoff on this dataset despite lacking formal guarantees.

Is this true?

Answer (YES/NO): NO